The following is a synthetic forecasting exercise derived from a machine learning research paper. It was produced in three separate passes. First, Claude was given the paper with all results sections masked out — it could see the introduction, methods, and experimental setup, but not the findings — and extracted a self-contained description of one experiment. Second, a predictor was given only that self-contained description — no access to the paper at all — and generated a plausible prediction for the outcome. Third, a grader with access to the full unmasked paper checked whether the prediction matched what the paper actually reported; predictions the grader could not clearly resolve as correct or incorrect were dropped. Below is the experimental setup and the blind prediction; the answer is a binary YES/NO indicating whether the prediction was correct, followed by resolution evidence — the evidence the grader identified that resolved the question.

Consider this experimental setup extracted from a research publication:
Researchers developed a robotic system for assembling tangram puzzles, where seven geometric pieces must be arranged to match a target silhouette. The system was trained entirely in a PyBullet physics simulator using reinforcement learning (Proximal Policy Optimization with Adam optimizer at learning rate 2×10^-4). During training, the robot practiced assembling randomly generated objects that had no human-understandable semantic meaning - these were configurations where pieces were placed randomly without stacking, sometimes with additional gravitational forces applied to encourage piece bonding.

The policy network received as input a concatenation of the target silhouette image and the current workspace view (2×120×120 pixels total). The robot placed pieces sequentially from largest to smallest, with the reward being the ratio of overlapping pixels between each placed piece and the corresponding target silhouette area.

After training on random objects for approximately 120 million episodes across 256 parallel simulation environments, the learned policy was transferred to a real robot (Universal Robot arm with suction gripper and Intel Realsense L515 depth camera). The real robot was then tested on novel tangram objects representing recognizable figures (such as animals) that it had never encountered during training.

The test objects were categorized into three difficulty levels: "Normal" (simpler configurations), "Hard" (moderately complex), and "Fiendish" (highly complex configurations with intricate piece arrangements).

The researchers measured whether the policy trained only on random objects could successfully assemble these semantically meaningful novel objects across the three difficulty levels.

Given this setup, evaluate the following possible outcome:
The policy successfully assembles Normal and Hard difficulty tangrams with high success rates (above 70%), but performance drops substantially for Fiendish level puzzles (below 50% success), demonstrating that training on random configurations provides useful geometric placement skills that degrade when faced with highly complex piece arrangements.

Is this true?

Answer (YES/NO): NO